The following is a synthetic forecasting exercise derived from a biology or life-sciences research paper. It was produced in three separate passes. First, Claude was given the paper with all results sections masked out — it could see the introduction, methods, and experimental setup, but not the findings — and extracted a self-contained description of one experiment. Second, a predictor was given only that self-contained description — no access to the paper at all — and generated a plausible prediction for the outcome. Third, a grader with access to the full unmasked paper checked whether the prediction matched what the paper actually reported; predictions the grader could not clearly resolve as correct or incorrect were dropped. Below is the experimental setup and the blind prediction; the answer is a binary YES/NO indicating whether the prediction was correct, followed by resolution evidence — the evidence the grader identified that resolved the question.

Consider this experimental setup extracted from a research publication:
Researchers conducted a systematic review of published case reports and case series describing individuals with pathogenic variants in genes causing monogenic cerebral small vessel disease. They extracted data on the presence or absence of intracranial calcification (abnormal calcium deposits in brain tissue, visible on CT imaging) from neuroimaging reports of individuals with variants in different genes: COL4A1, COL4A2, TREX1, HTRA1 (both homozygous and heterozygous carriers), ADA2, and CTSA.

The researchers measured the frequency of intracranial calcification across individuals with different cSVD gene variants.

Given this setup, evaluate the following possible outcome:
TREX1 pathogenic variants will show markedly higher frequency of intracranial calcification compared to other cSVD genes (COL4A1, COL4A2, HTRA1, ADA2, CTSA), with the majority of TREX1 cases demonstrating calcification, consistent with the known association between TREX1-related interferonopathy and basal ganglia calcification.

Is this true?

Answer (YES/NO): NO